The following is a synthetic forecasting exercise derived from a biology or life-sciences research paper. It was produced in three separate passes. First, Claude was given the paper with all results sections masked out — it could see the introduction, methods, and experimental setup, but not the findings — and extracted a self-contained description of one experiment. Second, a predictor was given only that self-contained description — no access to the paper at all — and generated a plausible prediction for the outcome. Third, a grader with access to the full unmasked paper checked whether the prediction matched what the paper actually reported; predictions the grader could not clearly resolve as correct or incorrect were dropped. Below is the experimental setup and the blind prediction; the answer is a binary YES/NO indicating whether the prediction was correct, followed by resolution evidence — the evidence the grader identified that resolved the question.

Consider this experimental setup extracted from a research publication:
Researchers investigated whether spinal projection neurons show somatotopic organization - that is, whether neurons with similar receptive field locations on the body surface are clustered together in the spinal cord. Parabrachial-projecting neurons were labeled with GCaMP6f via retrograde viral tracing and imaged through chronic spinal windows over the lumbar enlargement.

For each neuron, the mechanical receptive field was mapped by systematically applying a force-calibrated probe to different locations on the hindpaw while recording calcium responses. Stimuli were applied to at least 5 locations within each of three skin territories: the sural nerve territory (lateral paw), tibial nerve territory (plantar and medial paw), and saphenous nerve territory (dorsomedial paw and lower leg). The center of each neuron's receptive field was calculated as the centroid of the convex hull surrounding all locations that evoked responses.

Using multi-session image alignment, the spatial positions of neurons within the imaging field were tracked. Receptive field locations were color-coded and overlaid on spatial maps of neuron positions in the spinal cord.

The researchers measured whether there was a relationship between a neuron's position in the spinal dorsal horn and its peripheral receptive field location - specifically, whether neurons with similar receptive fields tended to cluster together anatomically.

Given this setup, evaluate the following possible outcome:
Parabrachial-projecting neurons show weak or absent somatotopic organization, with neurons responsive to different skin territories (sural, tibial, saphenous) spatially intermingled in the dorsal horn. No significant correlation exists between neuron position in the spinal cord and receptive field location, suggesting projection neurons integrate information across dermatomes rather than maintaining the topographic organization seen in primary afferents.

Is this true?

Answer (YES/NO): NO